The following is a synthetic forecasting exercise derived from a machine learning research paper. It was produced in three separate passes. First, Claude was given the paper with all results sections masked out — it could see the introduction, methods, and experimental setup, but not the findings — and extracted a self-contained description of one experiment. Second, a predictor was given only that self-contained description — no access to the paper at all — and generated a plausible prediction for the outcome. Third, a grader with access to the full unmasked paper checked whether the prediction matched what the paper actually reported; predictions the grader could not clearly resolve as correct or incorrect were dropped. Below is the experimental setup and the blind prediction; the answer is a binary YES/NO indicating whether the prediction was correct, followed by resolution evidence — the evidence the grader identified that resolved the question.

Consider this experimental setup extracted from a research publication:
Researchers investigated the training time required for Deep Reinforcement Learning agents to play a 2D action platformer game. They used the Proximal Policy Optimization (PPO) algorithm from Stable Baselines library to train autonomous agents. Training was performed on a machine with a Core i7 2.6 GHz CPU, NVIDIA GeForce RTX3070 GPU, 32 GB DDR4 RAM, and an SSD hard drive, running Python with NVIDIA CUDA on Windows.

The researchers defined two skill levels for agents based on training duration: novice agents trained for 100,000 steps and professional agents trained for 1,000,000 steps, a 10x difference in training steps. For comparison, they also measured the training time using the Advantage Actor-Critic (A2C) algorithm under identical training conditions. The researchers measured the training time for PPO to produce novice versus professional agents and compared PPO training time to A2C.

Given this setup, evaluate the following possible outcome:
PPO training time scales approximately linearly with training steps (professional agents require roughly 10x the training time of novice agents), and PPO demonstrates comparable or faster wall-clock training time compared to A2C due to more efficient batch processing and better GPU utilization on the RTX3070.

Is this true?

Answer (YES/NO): YES